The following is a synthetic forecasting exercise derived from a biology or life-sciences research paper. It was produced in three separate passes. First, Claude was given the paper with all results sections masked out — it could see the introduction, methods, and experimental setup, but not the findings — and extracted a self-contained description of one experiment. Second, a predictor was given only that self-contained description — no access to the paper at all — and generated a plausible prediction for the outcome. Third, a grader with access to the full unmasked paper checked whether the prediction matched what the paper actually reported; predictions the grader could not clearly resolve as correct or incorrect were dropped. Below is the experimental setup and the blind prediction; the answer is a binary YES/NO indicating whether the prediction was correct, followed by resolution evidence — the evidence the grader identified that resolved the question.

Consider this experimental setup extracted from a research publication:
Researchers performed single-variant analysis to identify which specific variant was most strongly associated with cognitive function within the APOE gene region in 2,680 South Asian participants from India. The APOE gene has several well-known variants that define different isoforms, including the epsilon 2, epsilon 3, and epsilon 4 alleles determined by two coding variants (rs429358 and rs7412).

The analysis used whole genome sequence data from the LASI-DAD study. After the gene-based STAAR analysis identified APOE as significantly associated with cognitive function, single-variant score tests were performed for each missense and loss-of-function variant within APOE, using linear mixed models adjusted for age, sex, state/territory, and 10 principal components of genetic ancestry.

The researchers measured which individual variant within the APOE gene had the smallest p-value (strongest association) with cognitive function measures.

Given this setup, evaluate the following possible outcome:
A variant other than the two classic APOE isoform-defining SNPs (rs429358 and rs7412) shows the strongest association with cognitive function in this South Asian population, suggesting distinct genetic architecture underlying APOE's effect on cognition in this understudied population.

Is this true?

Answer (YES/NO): NO